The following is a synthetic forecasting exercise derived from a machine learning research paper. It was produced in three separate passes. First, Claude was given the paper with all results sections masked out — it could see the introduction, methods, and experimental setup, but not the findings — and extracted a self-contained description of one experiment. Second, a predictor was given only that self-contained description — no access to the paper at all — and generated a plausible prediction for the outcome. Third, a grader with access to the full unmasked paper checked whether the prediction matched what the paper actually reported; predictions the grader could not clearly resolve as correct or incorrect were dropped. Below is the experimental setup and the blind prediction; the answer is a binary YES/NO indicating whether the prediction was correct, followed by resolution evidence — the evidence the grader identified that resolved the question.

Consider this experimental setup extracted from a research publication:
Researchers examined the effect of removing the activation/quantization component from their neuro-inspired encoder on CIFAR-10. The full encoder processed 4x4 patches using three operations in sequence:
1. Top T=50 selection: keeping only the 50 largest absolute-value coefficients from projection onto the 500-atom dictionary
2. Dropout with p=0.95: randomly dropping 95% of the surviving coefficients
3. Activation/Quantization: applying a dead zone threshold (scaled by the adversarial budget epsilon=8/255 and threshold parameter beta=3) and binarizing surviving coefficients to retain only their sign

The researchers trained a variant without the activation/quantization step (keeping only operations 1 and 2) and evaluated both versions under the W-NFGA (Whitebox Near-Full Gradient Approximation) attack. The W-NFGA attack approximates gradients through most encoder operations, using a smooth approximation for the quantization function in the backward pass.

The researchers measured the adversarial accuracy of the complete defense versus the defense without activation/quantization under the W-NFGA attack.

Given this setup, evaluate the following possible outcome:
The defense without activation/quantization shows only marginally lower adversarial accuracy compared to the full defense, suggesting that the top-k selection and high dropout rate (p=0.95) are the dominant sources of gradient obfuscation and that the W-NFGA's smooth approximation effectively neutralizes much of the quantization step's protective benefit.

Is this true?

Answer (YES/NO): NO